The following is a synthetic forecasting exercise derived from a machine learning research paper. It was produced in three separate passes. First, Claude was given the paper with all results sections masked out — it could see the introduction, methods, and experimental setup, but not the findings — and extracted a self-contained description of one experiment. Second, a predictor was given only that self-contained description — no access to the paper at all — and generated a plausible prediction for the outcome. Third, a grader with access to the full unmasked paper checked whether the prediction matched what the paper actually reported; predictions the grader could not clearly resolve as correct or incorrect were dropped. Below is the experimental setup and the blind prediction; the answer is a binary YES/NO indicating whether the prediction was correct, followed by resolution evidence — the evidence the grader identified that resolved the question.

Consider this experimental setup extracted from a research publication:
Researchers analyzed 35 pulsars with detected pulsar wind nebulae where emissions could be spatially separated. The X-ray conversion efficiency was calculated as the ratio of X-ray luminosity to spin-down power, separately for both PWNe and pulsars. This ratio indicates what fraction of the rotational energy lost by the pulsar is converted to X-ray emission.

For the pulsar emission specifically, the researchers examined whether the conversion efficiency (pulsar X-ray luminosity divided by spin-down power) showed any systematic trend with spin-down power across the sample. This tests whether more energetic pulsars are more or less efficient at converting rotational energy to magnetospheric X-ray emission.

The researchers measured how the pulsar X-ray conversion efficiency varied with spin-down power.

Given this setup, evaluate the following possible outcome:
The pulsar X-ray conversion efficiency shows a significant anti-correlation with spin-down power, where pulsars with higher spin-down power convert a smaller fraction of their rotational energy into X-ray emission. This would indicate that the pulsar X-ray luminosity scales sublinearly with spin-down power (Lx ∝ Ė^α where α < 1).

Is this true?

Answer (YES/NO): NO